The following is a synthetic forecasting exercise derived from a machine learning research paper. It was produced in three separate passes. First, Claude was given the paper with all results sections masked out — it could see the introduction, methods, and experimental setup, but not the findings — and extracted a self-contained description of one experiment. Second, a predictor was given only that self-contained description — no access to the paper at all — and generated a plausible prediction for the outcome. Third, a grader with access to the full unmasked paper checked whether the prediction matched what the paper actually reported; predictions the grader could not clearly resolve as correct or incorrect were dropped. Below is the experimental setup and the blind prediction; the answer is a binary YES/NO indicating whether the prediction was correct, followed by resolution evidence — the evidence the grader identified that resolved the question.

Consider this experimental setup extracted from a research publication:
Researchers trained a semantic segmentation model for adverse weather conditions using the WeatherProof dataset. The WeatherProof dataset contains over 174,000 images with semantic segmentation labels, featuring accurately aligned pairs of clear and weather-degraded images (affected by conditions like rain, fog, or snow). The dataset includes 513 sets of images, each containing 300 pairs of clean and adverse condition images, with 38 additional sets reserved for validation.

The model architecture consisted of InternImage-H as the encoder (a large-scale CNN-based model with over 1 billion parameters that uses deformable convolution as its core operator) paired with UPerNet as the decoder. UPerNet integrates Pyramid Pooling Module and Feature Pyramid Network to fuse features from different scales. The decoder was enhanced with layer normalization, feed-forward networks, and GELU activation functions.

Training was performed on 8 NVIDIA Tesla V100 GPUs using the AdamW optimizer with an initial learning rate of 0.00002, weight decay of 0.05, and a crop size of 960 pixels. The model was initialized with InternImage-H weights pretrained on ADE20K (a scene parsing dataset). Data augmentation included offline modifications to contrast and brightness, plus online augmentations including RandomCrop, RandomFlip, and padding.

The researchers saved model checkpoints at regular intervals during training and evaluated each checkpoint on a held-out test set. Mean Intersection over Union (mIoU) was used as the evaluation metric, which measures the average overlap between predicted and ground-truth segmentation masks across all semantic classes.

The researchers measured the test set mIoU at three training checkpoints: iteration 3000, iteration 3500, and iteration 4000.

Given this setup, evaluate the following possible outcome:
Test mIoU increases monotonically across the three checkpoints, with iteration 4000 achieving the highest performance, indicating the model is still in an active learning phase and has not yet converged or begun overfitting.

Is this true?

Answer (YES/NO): NO